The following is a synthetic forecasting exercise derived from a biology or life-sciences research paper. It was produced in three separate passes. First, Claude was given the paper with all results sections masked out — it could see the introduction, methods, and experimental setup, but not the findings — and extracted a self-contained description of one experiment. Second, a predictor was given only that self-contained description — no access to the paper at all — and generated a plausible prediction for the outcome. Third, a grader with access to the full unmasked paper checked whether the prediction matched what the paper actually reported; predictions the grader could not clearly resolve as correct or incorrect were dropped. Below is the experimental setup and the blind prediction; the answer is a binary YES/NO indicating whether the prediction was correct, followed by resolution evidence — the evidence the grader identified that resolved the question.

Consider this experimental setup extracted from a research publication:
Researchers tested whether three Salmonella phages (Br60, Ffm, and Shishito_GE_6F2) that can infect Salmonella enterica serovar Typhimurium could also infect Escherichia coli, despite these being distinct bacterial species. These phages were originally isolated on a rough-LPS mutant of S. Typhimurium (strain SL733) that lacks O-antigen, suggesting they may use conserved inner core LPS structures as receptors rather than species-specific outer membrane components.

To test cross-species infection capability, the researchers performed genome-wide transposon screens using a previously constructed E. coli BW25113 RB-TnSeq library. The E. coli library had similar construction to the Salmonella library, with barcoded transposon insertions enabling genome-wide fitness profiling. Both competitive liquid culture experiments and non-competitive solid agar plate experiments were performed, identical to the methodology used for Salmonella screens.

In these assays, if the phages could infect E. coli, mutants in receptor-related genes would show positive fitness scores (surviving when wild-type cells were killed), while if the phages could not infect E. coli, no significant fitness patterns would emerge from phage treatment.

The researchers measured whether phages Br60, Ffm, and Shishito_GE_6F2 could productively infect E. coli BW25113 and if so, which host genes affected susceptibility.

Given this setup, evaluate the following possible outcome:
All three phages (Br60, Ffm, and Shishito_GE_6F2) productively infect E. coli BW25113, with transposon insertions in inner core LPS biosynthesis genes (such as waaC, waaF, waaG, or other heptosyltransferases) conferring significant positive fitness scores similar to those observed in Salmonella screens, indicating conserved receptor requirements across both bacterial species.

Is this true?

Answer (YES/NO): YES